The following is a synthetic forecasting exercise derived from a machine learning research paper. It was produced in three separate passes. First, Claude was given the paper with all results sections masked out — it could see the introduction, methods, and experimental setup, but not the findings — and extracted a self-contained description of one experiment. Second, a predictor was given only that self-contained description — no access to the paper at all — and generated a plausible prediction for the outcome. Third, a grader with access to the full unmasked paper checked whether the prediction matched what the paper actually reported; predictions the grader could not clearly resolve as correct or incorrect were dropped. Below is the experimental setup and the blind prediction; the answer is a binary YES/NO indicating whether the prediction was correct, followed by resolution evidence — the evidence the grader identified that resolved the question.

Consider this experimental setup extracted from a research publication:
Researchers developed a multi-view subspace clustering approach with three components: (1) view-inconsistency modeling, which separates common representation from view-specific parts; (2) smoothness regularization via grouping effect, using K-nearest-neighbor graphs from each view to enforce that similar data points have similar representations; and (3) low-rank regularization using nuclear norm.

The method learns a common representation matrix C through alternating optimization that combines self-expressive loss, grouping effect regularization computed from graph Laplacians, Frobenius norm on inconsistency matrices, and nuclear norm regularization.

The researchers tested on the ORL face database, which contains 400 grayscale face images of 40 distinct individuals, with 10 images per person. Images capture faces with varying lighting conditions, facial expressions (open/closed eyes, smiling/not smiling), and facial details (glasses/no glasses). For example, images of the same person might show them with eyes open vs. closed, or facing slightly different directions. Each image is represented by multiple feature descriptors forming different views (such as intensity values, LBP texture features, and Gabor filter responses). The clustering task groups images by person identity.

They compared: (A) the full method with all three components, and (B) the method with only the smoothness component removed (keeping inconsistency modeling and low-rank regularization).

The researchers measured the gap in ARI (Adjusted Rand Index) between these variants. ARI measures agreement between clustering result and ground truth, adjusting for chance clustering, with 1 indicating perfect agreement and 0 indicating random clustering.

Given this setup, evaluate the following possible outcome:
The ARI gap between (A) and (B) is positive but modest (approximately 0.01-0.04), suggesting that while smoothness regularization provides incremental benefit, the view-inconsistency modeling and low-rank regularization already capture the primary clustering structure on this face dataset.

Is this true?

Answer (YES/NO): NO